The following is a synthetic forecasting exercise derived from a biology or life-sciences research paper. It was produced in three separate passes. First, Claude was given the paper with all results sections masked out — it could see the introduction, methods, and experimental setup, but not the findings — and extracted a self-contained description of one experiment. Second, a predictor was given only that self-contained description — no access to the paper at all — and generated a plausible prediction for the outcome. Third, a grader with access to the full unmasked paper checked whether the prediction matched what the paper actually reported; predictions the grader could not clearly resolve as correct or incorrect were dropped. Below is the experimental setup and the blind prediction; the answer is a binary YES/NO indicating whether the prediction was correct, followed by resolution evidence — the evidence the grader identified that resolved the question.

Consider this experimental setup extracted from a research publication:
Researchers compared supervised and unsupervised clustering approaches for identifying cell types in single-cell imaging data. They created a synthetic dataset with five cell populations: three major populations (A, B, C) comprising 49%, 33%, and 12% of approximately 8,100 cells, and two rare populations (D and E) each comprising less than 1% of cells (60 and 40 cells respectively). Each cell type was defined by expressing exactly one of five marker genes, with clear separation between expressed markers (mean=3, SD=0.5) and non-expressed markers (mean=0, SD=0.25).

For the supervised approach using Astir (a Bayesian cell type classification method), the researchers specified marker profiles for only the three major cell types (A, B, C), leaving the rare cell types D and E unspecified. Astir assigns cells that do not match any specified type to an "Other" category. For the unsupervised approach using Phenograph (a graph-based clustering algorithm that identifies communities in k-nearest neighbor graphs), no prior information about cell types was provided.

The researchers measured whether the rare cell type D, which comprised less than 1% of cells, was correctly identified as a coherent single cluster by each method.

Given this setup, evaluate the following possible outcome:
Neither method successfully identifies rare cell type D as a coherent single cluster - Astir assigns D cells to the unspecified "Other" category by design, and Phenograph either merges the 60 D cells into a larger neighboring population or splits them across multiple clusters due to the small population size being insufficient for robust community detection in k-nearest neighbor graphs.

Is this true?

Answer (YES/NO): YES